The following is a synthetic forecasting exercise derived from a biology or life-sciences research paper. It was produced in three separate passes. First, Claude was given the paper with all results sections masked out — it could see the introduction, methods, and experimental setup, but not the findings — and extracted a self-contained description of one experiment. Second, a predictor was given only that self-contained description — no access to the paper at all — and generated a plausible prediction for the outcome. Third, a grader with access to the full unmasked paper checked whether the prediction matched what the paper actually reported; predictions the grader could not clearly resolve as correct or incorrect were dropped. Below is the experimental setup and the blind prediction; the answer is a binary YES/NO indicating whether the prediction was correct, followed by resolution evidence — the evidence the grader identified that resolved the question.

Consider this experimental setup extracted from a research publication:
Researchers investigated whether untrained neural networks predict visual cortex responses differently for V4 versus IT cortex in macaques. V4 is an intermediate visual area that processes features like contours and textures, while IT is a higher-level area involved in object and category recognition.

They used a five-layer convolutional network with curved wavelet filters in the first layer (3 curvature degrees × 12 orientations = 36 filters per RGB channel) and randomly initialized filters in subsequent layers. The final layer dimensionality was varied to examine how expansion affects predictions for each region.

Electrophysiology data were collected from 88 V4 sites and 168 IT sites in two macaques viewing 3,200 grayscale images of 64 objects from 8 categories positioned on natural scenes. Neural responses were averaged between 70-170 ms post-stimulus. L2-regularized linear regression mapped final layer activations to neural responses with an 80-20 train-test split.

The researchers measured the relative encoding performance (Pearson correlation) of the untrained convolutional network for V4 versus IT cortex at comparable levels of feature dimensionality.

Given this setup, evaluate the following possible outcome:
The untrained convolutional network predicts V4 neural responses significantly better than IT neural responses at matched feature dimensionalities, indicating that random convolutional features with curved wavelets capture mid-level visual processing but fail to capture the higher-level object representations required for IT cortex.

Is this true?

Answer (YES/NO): NO